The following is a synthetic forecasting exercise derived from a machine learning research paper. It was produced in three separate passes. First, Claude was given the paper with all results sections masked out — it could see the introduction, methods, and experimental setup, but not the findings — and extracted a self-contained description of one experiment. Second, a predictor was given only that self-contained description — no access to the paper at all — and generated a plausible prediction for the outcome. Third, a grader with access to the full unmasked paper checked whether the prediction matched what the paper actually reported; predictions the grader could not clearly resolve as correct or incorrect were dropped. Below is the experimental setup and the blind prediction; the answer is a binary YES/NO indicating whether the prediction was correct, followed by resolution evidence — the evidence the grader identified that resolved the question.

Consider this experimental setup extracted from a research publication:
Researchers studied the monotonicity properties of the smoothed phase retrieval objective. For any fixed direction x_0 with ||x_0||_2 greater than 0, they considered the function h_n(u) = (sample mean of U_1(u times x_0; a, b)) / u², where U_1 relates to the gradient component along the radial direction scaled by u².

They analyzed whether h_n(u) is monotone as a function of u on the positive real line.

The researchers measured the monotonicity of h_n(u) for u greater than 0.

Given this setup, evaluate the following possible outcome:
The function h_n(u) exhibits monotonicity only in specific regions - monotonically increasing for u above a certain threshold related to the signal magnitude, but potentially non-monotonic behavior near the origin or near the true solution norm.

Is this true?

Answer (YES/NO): NO